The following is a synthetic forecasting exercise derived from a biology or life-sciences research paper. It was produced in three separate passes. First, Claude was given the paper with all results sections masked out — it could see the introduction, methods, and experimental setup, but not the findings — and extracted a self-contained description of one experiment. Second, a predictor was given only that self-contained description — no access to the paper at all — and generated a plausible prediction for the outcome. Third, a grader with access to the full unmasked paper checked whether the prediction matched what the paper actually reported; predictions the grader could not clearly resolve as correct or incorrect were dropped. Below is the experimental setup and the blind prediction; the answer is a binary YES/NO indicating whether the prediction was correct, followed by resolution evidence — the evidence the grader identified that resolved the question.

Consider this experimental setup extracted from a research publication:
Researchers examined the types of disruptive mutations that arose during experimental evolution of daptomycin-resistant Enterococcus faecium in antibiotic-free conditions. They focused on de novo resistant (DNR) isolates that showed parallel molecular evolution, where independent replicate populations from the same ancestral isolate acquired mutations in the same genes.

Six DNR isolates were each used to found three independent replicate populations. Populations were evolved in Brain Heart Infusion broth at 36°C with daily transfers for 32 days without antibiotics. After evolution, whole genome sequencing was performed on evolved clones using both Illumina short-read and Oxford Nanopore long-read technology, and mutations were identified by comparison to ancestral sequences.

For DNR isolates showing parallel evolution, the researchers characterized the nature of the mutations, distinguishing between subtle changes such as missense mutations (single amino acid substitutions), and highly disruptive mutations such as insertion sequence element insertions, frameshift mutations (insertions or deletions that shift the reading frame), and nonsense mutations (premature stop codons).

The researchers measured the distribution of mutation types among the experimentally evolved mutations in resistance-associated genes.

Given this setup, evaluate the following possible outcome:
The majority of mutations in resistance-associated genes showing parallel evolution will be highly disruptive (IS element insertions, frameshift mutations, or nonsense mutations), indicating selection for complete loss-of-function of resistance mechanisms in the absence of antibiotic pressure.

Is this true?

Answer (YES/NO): YES